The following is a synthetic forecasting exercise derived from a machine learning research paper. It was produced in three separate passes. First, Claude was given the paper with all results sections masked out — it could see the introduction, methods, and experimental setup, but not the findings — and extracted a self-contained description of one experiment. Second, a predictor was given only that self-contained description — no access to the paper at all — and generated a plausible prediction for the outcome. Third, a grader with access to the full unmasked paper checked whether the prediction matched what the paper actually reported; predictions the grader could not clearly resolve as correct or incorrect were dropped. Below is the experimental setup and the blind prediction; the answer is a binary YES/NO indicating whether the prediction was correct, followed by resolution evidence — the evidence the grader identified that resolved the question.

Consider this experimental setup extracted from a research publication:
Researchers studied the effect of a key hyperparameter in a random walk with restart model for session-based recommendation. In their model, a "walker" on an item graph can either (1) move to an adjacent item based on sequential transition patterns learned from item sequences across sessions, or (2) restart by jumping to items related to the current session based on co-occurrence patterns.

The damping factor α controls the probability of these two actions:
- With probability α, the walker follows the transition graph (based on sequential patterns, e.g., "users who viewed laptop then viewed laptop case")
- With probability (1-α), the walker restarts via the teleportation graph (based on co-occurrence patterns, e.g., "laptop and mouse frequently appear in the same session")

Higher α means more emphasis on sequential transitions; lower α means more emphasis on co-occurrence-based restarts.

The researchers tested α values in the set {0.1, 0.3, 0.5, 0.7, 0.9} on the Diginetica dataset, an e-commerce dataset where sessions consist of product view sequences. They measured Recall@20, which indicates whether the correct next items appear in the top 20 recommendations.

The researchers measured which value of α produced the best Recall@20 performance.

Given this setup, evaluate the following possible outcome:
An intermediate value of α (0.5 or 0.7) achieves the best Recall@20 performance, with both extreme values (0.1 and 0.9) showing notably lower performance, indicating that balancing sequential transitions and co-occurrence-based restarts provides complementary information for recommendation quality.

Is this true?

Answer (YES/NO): NO